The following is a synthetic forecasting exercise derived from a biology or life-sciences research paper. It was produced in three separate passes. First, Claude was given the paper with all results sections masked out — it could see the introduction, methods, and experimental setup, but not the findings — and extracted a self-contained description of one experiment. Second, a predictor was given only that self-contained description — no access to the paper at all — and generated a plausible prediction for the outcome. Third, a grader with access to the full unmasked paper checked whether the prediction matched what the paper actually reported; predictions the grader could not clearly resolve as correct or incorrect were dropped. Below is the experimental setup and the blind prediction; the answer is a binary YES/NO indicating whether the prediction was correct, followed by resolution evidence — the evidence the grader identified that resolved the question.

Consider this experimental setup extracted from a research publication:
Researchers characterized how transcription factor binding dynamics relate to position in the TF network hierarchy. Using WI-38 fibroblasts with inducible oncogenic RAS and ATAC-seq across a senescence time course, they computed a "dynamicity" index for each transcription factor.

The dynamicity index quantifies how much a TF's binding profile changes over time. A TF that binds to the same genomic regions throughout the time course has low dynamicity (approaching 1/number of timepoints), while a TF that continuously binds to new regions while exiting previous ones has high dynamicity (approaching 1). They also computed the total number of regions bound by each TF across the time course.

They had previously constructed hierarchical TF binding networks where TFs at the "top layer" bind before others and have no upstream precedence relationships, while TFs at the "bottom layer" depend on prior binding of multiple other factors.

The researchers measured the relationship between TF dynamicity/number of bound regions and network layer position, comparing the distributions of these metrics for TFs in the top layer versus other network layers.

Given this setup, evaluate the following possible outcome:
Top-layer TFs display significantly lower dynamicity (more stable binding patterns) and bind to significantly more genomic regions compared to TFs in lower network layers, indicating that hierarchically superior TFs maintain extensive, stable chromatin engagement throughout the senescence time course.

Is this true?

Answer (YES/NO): YES